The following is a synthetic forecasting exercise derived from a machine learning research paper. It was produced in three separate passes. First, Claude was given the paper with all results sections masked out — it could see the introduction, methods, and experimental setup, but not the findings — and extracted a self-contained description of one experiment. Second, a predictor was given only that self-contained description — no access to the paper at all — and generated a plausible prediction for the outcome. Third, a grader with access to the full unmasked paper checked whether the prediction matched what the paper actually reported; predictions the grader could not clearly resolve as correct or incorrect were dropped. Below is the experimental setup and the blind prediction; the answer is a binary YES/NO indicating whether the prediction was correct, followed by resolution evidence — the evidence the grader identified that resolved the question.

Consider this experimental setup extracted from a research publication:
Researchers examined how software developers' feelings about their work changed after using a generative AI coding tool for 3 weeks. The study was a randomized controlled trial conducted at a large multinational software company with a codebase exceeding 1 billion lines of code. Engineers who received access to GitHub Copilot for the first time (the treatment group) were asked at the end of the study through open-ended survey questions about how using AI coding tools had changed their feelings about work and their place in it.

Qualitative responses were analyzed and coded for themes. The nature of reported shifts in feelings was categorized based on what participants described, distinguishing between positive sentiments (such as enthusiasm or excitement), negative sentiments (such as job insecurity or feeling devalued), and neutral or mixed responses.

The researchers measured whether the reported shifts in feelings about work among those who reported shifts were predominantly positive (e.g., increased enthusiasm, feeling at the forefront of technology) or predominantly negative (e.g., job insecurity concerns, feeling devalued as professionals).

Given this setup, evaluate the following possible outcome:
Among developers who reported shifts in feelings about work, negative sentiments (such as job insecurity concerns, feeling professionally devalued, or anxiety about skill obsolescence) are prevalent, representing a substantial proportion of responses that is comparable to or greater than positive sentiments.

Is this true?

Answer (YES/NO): NO